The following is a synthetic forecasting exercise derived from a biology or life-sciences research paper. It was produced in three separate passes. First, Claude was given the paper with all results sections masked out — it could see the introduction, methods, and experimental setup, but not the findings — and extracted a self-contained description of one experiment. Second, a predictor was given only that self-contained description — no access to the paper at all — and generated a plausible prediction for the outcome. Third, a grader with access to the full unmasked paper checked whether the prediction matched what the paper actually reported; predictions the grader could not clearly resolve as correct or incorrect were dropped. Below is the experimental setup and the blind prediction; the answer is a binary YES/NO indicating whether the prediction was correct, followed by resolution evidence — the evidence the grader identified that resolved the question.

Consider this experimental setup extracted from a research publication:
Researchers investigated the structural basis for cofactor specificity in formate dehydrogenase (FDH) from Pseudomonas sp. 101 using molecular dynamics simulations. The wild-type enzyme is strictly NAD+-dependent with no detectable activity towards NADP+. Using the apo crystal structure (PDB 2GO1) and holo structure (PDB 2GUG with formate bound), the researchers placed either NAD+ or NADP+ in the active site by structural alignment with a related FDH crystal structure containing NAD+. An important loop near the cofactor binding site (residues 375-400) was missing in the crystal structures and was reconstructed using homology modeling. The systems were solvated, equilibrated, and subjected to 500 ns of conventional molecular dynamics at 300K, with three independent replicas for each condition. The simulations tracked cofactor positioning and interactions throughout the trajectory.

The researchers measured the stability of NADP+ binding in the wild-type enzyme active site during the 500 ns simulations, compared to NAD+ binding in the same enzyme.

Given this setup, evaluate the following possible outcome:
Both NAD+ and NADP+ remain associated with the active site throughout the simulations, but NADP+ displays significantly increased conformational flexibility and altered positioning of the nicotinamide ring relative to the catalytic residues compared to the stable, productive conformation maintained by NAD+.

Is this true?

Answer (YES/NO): NO